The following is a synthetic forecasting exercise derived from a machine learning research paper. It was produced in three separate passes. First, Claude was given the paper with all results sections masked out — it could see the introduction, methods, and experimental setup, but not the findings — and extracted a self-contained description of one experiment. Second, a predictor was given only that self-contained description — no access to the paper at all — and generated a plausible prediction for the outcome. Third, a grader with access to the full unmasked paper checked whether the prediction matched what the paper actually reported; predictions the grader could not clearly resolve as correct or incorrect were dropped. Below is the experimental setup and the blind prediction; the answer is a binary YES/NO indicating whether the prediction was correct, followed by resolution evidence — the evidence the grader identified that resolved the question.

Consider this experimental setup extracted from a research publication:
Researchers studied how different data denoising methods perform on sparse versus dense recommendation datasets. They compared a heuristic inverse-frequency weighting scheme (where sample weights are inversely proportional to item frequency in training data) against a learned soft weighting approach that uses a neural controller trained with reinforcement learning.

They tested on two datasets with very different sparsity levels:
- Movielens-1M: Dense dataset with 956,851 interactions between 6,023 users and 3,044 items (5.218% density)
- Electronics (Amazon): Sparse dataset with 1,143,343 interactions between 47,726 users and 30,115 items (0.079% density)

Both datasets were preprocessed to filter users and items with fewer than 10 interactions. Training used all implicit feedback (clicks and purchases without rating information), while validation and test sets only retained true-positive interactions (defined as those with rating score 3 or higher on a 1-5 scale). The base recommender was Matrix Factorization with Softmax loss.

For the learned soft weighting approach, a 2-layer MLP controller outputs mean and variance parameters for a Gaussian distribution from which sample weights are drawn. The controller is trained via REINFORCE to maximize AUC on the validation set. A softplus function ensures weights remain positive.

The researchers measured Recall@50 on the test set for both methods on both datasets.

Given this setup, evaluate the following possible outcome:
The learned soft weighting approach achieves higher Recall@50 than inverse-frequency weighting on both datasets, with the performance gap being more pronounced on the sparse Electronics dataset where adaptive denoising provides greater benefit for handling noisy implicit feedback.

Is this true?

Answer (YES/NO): NO